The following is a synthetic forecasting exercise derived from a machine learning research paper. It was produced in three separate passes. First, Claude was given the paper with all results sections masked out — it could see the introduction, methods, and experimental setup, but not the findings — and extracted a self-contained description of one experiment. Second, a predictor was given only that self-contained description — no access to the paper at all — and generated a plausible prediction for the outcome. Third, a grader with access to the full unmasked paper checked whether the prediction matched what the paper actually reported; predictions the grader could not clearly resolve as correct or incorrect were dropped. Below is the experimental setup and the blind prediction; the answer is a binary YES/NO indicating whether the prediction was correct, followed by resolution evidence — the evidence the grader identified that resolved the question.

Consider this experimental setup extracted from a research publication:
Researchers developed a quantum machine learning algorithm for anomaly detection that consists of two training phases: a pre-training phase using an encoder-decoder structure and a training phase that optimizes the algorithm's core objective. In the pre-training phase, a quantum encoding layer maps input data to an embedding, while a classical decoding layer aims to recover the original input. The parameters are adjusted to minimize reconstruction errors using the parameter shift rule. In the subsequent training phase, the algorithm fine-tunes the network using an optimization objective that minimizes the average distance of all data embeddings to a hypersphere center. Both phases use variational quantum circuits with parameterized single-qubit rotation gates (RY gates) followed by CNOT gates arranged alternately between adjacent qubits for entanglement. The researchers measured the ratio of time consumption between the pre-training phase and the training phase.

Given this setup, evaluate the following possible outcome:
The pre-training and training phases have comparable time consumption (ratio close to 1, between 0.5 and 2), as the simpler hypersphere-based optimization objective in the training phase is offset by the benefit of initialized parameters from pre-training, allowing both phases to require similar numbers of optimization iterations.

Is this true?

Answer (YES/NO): YES